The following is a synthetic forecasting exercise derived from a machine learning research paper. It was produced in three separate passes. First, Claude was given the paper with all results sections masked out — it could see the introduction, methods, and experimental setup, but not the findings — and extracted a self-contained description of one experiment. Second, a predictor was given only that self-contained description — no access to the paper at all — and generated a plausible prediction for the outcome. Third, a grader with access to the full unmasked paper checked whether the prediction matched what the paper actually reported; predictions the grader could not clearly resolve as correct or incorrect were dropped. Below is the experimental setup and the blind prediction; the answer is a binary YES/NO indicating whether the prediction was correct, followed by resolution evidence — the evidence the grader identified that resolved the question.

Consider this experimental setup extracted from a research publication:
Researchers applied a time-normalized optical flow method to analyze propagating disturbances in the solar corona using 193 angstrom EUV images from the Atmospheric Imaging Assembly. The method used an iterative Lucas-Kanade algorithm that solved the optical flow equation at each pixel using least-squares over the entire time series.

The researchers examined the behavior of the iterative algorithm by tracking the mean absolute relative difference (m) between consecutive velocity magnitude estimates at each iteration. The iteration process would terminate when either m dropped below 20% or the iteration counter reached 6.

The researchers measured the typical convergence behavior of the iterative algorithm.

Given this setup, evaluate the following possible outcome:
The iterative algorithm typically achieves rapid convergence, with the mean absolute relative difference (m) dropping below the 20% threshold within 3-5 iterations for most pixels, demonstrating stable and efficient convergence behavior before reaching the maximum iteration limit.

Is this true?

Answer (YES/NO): NO